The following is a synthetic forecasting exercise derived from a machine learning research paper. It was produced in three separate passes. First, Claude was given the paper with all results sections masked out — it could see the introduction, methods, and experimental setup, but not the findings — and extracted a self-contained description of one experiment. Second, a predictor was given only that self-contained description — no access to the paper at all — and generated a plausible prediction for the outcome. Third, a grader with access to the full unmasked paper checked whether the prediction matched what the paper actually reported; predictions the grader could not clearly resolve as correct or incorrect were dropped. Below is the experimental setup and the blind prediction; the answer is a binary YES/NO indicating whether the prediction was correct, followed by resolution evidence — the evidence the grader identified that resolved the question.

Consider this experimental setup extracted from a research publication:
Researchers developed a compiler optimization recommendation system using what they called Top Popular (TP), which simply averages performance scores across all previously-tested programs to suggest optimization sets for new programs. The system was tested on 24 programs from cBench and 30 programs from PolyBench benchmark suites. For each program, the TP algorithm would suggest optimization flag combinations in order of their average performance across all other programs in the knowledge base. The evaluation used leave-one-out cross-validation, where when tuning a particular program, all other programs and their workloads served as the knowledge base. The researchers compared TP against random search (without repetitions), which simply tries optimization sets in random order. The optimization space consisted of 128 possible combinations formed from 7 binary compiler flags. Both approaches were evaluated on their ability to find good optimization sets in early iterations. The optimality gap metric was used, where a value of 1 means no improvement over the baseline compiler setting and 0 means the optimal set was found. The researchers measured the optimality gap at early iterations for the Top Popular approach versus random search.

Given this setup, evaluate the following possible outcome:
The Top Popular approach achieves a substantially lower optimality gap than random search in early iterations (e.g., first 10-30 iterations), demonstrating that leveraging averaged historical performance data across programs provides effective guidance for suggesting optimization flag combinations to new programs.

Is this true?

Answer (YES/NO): YES